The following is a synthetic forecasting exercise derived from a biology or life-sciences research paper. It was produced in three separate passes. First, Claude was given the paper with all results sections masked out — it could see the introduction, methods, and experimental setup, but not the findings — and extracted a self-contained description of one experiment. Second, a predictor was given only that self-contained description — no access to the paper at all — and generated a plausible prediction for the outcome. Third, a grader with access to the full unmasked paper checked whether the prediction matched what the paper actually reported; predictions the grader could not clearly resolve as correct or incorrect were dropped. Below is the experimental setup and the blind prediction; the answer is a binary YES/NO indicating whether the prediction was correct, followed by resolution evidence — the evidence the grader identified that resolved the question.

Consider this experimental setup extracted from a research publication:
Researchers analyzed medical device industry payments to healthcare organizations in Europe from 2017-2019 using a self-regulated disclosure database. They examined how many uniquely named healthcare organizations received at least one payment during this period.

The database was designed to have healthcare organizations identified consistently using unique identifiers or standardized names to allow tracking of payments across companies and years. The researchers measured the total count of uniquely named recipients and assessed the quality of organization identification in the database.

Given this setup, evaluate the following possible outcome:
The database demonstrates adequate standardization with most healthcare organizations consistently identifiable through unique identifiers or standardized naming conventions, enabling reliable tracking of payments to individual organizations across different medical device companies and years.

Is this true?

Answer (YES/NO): NO